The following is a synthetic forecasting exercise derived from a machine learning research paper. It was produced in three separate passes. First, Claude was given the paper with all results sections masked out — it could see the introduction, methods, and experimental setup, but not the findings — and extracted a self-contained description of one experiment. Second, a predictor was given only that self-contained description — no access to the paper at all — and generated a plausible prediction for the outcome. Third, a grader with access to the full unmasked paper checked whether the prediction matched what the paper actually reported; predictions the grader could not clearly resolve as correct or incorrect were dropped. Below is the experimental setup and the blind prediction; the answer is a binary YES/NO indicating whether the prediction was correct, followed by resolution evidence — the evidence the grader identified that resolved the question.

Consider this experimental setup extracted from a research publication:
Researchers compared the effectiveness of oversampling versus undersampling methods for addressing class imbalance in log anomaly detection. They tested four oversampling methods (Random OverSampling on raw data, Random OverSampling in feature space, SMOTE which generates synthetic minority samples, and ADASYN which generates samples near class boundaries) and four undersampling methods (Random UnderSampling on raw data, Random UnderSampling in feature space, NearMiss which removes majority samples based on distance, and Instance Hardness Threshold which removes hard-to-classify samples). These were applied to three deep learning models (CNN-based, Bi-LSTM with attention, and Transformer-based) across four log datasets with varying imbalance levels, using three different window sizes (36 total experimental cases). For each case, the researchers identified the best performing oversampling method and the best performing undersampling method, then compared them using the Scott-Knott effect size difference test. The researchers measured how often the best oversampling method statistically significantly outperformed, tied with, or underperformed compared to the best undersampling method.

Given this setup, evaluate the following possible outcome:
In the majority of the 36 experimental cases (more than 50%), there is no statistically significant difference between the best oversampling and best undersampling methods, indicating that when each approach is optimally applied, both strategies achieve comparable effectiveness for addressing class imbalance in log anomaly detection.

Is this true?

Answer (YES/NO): NO